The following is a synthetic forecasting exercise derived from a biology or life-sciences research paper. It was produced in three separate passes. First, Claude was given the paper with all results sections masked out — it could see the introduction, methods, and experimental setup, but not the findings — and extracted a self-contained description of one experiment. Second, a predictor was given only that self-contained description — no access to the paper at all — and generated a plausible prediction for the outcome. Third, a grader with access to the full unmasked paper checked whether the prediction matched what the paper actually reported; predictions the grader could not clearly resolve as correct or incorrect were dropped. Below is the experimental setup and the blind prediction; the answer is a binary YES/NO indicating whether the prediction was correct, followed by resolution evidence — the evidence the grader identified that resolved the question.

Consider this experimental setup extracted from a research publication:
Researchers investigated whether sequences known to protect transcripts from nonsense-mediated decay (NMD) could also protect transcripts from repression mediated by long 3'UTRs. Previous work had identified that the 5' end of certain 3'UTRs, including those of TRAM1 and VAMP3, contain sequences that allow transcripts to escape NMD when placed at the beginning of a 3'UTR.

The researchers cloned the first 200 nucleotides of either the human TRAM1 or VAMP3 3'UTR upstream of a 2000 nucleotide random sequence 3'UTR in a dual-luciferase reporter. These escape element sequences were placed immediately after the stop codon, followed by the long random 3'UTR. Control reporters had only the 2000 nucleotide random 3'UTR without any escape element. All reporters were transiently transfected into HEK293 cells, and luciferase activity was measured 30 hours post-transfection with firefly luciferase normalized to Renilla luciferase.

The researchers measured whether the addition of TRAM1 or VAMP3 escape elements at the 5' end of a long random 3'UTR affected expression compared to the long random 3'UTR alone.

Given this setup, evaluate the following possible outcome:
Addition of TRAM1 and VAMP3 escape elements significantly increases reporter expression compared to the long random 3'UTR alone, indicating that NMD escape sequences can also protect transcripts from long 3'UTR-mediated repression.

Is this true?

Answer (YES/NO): YES